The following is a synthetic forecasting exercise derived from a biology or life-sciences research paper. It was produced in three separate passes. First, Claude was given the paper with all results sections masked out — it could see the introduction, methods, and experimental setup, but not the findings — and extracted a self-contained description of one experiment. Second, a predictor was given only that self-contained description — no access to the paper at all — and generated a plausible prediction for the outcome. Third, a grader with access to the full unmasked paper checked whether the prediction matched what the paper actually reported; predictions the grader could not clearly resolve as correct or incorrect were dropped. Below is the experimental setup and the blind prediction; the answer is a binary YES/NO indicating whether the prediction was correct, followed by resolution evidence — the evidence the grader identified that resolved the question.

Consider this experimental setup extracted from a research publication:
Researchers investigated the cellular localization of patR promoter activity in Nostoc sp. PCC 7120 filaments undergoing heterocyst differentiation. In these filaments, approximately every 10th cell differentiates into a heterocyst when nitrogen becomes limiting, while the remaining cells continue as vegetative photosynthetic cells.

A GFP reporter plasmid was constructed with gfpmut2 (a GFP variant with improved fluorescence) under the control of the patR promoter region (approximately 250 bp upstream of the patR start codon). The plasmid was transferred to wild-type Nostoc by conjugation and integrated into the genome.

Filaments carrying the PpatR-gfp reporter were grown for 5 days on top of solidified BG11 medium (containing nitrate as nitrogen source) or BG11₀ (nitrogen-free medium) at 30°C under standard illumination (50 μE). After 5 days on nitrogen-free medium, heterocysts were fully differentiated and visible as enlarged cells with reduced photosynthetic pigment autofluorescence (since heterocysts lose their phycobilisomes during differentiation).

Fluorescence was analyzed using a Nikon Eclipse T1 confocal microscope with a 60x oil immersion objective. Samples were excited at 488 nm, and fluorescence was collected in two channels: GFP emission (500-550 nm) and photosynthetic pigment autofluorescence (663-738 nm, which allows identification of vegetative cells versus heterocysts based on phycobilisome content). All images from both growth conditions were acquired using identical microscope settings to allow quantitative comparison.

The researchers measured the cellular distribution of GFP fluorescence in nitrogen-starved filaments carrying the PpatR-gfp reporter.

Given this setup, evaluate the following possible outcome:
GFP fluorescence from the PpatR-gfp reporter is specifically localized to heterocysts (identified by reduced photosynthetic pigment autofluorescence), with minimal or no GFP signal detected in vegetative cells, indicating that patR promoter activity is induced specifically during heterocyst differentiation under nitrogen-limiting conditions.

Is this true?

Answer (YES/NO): NO